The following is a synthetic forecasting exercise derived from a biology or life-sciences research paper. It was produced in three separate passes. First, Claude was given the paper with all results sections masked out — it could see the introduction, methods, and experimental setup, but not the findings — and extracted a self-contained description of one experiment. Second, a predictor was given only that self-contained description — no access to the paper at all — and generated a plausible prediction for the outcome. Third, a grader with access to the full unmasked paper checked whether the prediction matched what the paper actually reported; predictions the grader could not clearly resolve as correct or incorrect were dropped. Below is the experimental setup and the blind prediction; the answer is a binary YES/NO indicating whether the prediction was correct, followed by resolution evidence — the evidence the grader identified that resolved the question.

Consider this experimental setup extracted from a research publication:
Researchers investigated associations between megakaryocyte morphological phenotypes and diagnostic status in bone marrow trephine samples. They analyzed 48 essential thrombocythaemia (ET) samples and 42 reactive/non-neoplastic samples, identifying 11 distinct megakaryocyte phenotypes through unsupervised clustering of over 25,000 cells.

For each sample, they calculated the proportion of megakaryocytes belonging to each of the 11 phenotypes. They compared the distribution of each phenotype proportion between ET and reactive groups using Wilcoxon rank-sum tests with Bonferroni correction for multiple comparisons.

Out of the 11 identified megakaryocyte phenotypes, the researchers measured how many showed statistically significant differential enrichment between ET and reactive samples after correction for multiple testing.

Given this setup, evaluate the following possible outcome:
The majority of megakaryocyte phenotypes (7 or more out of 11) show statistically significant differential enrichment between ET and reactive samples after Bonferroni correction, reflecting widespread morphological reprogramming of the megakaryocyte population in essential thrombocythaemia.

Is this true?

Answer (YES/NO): NO